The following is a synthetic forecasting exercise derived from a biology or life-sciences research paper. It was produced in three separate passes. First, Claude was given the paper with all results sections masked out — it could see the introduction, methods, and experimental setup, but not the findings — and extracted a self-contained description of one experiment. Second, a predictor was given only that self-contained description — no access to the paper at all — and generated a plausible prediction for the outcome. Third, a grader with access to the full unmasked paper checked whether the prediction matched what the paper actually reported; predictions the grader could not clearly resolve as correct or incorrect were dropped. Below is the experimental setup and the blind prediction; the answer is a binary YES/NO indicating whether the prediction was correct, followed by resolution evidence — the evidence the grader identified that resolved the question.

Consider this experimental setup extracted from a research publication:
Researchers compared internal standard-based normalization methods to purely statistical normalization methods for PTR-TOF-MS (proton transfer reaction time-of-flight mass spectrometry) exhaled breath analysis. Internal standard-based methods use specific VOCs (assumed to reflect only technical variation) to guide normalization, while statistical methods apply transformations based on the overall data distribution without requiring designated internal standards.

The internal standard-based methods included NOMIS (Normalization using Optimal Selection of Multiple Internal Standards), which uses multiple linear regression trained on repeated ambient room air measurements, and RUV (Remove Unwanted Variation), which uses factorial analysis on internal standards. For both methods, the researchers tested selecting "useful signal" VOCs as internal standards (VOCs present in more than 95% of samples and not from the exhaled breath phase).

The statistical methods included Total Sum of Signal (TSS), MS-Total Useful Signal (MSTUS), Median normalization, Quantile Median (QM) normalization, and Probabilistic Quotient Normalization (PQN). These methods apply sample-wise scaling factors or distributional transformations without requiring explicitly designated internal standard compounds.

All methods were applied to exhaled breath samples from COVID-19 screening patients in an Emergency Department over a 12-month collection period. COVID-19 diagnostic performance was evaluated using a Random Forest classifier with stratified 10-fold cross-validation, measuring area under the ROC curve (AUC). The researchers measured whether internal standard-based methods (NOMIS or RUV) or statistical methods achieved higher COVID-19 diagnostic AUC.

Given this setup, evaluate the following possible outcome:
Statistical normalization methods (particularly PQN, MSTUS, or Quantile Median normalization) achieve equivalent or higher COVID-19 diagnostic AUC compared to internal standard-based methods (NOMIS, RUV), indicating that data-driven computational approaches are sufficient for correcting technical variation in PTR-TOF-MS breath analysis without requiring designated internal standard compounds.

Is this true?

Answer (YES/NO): NO